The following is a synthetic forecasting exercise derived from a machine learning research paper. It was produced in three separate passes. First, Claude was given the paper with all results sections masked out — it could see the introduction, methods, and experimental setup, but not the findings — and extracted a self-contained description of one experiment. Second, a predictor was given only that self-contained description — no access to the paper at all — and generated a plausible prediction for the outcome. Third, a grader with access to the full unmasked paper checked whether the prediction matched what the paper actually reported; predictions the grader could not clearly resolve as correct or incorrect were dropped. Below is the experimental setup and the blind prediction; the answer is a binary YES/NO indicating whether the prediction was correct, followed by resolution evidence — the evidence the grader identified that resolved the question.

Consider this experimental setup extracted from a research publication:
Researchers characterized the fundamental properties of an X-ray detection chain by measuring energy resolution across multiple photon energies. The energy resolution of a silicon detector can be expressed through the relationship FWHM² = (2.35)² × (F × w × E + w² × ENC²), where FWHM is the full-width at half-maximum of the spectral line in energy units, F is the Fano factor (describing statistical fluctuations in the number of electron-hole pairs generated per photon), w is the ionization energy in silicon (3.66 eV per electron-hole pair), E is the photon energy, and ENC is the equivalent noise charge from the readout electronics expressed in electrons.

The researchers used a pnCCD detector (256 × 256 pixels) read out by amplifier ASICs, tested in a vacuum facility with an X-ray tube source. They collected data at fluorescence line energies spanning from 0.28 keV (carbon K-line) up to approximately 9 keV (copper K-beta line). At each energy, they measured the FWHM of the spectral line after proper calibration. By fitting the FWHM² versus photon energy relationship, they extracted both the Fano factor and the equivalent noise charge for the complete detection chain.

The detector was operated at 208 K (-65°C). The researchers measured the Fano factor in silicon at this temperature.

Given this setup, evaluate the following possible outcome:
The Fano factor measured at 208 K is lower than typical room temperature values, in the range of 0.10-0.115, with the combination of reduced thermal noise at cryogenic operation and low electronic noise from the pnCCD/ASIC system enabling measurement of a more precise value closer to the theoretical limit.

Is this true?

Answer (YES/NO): NO